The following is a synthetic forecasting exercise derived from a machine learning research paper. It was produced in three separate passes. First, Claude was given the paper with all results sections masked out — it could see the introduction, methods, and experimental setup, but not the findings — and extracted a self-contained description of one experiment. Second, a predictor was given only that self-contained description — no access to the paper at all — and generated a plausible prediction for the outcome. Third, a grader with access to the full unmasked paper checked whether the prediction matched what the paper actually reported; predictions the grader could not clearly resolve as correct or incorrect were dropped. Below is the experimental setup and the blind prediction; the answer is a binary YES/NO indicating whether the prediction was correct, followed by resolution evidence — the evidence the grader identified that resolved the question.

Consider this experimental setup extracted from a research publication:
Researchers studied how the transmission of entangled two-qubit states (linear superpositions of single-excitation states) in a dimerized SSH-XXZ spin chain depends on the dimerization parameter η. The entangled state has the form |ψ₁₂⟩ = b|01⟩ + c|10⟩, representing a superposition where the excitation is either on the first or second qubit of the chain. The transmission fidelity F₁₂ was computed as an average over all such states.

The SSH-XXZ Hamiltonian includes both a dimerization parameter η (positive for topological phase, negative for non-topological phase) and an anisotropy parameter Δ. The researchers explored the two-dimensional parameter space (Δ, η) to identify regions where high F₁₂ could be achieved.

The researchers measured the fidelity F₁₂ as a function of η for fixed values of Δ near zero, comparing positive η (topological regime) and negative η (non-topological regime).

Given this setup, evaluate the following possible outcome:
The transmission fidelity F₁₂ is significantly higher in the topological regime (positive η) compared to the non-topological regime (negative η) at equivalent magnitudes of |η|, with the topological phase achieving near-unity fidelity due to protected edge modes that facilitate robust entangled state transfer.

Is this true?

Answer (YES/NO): NO